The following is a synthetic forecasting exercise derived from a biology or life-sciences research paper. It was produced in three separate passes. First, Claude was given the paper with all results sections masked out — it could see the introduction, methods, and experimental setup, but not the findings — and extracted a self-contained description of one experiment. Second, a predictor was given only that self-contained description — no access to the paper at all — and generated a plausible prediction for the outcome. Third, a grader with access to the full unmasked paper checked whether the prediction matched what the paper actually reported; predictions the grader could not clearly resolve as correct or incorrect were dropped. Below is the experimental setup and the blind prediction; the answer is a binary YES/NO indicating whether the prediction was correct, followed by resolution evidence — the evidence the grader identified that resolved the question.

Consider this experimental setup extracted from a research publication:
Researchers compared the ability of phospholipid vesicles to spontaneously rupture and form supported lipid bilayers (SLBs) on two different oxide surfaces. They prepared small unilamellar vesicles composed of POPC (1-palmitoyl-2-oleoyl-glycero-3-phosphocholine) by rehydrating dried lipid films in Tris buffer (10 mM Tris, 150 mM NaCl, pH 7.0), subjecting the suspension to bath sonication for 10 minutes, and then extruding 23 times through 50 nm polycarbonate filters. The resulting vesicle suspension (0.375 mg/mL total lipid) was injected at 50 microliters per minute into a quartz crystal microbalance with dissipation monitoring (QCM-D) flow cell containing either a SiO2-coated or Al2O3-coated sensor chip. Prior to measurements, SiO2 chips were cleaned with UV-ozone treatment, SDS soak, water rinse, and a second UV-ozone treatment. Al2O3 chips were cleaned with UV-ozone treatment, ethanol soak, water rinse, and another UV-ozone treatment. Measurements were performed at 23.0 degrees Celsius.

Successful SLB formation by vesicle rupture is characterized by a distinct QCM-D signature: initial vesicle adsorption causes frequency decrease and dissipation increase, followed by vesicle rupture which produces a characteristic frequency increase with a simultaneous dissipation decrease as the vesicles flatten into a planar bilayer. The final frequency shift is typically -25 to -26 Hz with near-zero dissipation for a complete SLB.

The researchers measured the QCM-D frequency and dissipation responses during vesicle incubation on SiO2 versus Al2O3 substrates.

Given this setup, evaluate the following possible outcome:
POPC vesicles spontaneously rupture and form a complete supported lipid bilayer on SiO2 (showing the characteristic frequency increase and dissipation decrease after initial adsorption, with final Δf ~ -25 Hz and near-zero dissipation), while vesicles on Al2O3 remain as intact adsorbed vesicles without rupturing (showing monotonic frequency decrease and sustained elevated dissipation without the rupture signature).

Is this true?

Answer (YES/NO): YES